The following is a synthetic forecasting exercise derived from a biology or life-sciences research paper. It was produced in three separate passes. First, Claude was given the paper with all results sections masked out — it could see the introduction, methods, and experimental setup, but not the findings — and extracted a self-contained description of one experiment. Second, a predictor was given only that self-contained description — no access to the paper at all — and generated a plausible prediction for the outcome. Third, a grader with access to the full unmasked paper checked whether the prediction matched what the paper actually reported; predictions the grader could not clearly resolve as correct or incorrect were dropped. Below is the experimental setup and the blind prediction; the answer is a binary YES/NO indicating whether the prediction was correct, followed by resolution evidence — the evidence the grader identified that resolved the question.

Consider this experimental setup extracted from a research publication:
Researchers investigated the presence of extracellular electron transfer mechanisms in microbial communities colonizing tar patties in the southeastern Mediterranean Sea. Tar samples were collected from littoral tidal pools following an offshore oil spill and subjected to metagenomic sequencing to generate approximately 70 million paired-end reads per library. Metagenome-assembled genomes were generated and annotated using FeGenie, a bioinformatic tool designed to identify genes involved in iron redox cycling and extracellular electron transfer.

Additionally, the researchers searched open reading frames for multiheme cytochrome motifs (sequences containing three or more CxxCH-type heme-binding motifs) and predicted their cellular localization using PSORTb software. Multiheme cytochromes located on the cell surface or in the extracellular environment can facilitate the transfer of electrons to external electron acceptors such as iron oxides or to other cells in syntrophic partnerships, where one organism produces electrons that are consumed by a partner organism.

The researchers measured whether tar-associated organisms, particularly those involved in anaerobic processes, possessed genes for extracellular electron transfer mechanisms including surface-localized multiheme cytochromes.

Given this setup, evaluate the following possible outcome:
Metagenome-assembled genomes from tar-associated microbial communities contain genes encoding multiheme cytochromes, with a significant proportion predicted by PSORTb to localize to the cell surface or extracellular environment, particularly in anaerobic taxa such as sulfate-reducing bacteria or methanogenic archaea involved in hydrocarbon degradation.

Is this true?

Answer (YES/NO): NO